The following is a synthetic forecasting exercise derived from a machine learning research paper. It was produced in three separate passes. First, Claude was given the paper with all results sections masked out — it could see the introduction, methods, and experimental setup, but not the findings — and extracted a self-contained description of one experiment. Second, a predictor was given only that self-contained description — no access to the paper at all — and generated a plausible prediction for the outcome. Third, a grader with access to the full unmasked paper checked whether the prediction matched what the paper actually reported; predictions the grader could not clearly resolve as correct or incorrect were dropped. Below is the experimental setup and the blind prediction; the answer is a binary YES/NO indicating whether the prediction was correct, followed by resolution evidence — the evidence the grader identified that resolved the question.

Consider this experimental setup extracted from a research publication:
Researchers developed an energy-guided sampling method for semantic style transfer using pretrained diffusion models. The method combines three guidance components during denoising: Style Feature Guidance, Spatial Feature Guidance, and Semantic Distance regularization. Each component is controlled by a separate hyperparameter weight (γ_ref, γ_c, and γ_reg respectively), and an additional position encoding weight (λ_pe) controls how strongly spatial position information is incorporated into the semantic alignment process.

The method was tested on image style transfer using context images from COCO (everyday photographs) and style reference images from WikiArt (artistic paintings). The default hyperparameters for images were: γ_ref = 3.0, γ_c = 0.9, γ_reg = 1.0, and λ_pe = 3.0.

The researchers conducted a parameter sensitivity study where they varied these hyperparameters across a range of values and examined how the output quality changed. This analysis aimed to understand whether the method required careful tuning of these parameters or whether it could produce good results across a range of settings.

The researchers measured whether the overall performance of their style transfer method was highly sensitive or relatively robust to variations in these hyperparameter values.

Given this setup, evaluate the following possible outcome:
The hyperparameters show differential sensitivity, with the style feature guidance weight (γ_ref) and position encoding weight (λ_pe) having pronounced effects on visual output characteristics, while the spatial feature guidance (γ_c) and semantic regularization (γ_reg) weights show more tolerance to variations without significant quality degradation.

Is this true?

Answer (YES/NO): NO